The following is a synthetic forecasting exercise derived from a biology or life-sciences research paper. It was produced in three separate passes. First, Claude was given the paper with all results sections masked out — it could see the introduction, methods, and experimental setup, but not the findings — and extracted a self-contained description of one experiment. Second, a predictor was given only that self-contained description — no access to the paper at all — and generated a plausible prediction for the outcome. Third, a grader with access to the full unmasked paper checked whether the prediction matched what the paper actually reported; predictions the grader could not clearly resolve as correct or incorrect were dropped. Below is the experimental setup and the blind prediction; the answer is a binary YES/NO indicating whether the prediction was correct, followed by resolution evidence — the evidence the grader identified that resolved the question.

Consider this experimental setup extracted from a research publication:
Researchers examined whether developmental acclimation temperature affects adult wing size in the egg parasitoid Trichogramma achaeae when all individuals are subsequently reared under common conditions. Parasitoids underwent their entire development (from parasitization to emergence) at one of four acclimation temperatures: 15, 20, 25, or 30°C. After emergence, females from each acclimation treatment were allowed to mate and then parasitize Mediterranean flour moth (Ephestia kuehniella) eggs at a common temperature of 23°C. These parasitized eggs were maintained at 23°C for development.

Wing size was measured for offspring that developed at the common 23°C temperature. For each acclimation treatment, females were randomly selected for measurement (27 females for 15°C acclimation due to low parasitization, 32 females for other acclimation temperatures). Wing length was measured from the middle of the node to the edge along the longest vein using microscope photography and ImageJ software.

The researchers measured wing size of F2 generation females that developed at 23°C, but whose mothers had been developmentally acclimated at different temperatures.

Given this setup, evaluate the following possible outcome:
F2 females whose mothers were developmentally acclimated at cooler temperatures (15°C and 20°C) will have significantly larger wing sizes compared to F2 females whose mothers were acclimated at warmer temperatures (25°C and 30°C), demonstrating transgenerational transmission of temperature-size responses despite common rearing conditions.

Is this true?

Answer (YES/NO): NO